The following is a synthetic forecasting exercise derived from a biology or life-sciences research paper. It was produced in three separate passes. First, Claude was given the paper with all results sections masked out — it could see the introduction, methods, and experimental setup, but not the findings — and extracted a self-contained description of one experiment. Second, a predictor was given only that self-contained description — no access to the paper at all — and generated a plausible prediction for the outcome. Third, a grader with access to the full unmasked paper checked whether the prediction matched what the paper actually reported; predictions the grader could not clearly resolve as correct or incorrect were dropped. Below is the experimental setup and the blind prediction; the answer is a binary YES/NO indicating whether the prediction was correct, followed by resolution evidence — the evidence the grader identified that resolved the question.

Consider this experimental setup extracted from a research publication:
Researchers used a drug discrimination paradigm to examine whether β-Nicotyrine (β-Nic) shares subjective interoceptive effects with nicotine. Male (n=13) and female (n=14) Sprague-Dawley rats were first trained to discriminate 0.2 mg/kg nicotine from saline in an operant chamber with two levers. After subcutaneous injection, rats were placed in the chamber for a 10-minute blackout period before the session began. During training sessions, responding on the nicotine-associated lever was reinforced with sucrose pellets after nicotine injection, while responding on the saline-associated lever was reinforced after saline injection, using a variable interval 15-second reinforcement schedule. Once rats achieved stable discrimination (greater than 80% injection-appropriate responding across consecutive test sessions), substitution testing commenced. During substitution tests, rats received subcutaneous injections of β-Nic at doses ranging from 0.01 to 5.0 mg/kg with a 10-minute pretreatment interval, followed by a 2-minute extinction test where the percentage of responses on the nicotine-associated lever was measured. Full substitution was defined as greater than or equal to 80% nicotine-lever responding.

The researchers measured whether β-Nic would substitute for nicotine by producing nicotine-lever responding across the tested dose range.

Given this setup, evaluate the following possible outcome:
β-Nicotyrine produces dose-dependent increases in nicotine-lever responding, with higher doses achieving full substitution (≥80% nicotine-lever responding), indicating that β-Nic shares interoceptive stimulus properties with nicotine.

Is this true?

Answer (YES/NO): NO